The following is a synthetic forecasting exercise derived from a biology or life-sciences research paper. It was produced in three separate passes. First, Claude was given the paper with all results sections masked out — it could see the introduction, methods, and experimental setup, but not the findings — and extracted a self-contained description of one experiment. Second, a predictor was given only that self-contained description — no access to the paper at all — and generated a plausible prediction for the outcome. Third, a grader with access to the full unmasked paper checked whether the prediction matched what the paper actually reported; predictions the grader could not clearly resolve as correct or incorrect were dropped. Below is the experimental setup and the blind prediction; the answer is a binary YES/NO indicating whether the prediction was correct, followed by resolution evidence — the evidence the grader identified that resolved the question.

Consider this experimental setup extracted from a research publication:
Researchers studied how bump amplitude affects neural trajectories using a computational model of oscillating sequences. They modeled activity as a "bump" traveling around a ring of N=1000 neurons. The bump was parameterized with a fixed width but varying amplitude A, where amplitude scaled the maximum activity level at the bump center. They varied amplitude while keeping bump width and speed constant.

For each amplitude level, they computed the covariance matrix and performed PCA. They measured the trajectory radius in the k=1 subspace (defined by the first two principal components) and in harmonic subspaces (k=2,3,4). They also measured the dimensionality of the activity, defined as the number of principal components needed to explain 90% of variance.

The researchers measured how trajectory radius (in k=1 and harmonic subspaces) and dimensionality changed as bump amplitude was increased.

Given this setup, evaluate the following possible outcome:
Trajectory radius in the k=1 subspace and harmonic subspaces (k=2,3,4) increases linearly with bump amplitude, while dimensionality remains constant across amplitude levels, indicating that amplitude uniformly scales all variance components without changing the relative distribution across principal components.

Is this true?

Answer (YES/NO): YES